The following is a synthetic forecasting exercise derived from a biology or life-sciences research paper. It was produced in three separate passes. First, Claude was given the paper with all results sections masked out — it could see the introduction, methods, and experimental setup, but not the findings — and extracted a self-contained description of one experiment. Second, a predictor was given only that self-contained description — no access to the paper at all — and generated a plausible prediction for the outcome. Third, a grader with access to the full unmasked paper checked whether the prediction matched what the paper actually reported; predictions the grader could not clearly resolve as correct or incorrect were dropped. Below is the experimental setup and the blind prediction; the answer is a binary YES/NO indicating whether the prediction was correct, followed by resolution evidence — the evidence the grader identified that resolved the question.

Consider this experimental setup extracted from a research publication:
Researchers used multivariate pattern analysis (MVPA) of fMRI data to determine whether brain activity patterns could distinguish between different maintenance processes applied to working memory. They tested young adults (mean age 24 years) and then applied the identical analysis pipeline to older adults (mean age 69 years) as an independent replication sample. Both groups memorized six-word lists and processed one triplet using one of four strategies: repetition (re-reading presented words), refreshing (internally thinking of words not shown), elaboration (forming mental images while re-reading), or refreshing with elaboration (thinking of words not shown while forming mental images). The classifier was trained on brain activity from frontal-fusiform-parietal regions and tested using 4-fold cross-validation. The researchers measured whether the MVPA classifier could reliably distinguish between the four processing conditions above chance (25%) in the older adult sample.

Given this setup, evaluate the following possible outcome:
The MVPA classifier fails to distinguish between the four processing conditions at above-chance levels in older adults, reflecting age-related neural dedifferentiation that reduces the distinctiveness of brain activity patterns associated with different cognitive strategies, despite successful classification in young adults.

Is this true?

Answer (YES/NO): NO